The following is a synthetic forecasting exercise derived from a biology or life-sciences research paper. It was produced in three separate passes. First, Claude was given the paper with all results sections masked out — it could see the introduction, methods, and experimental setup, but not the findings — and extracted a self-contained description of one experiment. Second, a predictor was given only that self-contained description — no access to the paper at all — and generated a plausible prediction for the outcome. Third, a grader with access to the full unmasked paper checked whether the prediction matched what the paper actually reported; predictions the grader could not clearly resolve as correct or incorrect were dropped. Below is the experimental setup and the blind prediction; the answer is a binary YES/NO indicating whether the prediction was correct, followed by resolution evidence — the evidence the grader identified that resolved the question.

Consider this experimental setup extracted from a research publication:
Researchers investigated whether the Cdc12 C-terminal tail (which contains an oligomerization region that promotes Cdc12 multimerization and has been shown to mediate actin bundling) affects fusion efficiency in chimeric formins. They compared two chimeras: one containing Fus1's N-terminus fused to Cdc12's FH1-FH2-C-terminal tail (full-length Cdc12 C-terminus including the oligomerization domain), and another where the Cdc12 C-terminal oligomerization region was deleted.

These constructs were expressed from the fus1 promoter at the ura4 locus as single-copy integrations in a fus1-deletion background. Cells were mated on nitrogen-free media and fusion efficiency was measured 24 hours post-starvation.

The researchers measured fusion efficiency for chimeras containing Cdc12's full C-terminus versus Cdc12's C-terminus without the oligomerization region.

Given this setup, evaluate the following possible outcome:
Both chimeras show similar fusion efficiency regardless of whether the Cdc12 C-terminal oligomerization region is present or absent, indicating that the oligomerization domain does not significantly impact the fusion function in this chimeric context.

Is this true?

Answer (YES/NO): NO